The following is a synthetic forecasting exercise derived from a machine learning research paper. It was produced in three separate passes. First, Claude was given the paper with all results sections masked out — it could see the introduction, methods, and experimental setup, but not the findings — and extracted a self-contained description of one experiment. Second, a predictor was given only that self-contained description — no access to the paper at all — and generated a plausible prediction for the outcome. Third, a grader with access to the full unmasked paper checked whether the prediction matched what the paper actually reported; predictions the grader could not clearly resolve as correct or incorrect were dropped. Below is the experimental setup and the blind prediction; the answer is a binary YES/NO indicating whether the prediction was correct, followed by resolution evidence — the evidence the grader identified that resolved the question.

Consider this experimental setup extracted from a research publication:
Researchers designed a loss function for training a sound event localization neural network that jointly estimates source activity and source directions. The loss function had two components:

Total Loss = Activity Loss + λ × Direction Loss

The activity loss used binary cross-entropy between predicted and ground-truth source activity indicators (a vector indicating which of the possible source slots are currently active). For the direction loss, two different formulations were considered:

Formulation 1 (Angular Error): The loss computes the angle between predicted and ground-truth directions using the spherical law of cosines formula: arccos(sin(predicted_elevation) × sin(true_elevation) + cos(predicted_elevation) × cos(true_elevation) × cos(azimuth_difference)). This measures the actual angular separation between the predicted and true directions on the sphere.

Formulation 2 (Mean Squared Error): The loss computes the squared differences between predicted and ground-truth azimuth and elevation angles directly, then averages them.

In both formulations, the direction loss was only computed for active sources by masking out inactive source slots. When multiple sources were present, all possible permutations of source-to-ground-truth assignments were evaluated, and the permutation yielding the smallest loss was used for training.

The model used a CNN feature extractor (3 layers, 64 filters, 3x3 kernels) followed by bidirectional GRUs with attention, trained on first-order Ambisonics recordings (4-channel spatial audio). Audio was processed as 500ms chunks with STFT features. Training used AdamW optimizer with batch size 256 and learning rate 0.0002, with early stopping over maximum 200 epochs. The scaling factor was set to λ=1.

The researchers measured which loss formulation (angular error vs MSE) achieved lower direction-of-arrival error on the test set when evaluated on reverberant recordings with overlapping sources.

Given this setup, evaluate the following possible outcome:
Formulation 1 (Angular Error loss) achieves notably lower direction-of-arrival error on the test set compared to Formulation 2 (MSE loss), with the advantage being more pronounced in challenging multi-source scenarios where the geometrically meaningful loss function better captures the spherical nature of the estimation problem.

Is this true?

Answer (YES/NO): NO